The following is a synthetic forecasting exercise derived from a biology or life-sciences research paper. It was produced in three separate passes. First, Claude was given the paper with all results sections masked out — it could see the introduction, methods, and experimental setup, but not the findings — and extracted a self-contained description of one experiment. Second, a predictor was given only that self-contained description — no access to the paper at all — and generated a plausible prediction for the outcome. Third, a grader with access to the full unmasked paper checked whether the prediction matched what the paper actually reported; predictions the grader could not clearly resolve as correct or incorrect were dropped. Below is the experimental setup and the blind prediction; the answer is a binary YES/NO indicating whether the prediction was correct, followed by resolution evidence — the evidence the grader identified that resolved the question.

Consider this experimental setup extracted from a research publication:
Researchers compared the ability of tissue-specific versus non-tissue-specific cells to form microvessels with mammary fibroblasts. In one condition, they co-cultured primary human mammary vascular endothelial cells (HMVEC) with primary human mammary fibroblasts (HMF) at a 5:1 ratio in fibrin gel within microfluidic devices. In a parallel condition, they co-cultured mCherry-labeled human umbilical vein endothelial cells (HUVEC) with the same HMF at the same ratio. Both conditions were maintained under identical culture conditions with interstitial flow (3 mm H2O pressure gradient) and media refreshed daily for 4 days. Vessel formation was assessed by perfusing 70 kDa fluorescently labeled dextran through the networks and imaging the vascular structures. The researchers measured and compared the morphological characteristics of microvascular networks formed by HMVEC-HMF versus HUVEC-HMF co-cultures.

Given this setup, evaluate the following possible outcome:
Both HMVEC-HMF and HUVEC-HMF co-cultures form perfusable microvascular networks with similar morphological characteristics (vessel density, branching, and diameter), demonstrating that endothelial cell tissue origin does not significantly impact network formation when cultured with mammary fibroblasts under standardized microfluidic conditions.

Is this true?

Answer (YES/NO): NO